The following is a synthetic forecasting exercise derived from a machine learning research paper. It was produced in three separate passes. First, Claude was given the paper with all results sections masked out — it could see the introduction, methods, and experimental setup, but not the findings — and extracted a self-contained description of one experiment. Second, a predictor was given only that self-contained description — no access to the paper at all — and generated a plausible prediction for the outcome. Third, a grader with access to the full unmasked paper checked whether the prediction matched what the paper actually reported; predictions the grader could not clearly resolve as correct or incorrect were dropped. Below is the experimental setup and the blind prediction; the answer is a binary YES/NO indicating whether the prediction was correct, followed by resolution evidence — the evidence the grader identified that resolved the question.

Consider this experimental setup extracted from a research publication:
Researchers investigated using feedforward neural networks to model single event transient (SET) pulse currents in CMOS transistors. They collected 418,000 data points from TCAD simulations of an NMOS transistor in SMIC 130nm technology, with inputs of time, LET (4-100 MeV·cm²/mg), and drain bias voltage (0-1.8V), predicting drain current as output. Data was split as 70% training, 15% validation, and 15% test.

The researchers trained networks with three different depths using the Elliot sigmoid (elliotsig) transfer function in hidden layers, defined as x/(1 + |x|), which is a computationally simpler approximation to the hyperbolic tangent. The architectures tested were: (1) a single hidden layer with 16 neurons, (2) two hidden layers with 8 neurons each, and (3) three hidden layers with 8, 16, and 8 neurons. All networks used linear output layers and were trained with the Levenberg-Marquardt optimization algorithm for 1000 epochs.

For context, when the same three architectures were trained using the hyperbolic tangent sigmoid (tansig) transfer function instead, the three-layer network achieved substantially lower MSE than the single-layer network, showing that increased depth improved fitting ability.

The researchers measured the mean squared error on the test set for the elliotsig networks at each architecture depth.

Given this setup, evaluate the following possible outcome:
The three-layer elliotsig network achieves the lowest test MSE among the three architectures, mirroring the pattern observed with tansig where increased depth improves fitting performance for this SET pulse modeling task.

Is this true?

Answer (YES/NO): NO